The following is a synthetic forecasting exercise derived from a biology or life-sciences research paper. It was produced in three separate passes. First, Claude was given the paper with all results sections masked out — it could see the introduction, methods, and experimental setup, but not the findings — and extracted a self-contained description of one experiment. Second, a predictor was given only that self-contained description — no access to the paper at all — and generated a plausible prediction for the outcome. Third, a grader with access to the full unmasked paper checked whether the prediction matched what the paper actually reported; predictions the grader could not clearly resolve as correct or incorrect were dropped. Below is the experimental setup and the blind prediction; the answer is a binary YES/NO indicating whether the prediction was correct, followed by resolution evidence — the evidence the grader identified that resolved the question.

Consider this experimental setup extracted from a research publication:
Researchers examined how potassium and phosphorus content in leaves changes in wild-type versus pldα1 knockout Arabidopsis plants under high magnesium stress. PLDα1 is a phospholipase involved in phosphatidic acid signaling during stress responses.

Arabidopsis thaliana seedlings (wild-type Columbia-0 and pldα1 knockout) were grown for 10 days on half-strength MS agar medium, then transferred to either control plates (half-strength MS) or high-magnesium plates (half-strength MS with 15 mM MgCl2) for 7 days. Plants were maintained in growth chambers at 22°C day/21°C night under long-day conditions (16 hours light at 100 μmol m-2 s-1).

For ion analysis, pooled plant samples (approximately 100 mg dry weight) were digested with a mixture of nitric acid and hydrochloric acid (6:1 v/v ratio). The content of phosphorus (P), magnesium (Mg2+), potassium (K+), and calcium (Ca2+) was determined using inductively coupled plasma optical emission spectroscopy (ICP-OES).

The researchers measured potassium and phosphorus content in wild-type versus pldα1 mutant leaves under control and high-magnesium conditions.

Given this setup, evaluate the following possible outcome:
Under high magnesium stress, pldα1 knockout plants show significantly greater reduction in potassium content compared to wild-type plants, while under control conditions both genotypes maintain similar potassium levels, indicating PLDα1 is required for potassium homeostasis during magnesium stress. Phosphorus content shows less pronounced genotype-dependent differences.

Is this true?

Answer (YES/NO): NO